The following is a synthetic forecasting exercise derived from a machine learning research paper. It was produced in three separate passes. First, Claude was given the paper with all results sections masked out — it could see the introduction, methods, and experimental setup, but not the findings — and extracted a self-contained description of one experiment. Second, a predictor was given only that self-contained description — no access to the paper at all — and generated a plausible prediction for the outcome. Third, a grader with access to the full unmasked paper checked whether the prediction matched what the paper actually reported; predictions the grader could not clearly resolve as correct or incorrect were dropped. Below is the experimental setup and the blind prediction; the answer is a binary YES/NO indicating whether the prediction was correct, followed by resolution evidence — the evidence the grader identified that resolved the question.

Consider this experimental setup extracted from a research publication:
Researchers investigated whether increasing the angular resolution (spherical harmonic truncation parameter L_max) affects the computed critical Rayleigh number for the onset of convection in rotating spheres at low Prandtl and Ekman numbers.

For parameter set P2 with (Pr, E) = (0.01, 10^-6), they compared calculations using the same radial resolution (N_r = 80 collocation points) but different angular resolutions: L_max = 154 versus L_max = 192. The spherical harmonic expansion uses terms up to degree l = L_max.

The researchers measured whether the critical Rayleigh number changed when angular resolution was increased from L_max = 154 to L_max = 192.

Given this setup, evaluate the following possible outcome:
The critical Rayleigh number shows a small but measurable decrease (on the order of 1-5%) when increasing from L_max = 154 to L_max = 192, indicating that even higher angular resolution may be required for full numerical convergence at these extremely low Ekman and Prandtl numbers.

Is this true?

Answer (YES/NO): NO